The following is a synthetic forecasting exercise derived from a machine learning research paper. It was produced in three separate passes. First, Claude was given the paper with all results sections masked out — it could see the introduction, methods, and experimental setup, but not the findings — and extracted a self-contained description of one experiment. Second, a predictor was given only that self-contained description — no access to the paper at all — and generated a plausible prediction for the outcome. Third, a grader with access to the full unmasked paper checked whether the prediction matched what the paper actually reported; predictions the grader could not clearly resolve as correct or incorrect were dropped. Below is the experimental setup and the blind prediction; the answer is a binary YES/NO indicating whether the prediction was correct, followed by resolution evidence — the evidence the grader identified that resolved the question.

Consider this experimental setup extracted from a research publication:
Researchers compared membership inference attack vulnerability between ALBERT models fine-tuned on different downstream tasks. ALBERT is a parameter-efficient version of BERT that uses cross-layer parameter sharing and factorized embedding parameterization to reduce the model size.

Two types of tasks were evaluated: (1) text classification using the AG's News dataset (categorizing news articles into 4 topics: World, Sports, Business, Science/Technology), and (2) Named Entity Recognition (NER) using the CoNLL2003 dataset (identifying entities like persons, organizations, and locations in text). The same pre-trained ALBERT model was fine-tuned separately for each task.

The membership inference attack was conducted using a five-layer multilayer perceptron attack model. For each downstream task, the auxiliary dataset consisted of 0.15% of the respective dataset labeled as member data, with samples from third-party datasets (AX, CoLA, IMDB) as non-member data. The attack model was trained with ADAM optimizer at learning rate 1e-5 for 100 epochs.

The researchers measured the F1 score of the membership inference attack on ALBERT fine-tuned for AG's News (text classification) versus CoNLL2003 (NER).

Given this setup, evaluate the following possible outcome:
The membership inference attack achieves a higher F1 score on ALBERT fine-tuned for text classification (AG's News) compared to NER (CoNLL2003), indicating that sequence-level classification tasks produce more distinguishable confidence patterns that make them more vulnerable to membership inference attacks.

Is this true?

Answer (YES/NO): NO